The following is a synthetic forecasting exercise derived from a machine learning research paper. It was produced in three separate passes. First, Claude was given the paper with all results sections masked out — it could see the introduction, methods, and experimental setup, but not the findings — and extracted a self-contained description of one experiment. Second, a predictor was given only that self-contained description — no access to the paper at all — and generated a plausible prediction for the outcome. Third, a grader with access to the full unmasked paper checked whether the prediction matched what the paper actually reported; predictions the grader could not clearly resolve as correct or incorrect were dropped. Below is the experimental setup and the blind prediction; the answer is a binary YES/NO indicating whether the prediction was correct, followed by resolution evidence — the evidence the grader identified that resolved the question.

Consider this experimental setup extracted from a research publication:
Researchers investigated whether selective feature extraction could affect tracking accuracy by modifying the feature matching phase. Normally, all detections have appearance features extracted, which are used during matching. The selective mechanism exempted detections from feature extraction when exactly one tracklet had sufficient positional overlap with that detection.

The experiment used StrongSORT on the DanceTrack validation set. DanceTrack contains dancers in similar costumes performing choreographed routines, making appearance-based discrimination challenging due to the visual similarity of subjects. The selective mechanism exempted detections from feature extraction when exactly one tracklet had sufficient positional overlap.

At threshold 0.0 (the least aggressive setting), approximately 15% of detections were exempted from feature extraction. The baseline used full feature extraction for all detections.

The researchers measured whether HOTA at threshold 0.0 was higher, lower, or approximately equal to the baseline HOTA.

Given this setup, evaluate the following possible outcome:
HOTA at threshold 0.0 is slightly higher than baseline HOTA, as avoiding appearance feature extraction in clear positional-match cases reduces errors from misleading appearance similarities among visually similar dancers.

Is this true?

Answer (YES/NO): YES